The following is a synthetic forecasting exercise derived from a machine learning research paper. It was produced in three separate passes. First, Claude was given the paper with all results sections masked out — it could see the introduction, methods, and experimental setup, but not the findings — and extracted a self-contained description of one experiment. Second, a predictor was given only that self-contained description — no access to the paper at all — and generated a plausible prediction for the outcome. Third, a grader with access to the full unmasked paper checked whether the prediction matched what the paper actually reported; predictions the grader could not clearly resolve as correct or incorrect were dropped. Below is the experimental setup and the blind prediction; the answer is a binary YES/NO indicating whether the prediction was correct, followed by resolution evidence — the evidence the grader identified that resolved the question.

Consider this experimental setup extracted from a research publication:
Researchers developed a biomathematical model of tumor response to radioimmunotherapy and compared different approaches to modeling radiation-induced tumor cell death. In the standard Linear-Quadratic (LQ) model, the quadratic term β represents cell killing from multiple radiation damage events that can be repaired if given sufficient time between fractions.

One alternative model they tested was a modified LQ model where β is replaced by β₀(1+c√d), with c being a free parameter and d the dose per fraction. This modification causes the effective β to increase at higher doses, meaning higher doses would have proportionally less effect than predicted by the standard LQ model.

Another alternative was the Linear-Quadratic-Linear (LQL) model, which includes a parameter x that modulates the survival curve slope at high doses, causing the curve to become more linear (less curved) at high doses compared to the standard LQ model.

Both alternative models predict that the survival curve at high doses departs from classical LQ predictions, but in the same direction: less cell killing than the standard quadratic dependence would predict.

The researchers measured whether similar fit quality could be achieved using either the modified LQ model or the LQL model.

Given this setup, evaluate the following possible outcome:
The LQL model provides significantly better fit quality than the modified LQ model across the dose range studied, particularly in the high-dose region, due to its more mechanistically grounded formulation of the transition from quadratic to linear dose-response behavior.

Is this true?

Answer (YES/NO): NO